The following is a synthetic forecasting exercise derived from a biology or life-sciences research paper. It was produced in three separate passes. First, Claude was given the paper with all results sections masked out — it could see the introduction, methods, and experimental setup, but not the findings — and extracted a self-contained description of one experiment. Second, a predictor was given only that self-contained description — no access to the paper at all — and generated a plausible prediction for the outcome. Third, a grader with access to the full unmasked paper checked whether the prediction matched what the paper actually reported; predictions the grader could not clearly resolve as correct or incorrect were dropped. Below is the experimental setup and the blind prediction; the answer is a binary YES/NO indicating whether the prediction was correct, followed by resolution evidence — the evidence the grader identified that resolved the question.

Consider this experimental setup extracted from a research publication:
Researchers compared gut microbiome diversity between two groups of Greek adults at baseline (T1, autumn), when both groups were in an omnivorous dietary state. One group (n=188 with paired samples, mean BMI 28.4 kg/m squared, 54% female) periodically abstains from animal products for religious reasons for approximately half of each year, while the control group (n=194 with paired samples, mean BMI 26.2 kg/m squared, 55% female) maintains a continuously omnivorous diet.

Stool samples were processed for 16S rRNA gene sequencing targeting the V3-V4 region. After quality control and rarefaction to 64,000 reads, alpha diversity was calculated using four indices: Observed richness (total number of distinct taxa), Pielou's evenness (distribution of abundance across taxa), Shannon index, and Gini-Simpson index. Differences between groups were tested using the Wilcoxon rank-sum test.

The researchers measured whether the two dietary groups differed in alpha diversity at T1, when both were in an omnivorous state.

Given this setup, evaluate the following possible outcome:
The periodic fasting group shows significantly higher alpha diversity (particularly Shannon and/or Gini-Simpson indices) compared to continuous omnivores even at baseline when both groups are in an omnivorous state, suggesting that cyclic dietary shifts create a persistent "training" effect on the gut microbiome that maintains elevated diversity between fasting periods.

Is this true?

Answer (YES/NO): NO